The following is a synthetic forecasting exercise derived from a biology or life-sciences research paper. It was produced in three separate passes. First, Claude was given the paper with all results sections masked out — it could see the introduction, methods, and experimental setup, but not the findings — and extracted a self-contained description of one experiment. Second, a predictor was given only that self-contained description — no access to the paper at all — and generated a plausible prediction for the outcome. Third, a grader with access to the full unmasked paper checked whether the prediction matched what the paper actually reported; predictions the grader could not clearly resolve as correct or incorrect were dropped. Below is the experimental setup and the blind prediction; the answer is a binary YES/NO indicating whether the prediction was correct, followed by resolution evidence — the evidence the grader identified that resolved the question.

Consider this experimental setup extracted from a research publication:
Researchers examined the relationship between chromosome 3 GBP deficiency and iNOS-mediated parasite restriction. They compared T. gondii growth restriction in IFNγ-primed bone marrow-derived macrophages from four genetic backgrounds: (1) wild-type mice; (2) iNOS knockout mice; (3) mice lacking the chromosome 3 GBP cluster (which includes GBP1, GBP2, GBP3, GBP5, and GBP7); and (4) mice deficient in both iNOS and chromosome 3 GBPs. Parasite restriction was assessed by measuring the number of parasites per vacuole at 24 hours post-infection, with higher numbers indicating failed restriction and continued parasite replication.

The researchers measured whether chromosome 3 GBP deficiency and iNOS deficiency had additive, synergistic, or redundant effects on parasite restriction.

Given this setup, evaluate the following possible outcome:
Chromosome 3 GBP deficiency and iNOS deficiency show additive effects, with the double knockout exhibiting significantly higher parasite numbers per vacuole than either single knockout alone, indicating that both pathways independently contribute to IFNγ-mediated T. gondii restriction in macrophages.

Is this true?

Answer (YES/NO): NO